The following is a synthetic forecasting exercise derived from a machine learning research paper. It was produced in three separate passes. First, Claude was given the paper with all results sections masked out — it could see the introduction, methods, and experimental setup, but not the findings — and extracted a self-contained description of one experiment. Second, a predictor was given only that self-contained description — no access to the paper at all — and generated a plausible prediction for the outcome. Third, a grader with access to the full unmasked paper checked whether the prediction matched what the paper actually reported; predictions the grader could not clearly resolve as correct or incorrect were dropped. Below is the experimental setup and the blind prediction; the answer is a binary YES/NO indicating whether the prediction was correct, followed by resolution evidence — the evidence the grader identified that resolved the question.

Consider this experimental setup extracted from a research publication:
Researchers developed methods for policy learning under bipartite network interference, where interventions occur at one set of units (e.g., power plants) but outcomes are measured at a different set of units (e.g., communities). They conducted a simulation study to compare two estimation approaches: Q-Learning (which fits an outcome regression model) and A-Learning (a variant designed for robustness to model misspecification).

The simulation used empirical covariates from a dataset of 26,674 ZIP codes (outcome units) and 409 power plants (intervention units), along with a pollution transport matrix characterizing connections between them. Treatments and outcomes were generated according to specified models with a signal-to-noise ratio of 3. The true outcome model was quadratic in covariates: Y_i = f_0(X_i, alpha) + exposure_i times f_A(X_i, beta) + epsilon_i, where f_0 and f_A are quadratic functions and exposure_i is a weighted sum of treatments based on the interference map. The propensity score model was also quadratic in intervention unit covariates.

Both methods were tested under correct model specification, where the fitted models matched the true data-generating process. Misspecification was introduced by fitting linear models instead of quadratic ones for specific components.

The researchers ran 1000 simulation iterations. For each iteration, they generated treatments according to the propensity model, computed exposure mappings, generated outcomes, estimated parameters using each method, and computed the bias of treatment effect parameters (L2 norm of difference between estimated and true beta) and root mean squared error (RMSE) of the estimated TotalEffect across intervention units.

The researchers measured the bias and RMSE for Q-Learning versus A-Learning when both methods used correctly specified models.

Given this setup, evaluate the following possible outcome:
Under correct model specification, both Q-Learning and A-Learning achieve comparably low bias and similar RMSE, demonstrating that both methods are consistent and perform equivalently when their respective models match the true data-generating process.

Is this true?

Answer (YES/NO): NO